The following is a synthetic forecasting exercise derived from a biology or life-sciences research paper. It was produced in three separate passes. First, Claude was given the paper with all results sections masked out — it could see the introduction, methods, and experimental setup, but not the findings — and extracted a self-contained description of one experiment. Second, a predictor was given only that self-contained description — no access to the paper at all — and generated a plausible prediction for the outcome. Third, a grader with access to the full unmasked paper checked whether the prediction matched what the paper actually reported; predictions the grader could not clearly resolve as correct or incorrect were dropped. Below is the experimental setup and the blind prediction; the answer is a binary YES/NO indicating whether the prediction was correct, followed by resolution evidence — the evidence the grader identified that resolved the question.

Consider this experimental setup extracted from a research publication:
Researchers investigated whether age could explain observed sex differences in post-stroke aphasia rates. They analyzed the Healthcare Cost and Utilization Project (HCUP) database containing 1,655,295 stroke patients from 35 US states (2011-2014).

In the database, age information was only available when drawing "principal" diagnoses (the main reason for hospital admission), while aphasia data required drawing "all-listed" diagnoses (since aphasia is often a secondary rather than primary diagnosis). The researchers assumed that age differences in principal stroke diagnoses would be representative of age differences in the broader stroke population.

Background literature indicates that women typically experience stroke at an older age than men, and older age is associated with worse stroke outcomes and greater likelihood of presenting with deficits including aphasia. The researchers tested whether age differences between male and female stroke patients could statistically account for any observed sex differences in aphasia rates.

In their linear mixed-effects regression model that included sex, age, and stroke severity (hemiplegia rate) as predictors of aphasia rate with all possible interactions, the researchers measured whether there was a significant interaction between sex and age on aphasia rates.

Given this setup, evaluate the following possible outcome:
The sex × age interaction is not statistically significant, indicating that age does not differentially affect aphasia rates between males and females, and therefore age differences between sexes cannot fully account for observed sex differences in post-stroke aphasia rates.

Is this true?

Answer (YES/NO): NO